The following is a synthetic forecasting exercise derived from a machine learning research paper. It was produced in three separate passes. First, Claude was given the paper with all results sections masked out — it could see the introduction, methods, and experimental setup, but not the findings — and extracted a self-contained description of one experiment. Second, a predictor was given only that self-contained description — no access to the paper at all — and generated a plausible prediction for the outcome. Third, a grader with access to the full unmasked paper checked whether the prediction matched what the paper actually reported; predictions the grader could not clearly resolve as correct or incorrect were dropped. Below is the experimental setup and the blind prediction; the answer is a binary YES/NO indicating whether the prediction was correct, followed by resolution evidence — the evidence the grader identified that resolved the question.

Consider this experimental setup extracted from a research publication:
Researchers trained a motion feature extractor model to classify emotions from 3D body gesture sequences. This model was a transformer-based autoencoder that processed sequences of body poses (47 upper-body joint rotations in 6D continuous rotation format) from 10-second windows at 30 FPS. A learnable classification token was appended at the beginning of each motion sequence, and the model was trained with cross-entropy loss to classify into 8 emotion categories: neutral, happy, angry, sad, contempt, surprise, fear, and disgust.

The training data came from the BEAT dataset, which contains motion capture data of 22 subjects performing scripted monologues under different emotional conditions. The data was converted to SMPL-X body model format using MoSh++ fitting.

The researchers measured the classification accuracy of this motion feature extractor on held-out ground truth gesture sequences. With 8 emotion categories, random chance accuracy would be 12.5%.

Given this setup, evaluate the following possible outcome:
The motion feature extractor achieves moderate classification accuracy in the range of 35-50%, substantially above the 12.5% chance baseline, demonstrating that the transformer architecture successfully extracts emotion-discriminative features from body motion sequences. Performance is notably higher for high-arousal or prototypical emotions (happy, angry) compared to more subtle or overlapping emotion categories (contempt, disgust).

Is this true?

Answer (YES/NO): NO